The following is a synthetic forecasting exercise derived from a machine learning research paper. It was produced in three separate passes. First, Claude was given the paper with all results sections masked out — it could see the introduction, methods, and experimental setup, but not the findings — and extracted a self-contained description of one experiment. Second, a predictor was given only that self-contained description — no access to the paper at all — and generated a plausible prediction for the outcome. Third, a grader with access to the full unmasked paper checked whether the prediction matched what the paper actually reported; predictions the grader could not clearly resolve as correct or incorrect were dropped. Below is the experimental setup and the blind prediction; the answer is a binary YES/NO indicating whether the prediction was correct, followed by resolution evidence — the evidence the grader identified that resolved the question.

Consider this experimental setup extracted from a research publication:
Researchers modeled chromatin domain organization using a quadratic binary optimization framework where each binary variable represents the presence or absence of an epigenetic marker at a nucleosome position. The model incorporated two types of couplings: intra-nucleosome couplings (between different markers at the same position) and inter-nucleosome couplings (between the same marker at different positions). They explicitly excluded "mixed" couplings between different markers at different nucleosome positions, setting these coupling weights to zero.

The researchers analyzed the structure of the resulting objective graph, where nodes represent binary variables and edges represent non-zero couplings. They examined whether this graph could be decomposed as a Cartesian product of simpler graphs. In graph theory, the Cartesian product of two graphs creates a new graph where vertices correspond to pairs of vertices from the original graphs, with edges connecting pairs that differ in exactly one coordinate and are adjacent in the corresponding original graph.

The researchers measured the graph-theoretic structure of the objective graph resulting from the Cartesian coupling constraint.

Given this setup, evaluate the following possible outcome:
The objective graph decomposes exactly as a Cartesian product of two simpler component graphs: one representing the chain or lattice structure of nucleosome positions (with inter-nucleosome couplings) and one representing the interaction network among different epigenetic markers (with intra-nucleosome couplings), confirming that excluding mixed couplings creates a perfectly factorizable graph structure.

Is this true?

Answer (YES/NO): YES